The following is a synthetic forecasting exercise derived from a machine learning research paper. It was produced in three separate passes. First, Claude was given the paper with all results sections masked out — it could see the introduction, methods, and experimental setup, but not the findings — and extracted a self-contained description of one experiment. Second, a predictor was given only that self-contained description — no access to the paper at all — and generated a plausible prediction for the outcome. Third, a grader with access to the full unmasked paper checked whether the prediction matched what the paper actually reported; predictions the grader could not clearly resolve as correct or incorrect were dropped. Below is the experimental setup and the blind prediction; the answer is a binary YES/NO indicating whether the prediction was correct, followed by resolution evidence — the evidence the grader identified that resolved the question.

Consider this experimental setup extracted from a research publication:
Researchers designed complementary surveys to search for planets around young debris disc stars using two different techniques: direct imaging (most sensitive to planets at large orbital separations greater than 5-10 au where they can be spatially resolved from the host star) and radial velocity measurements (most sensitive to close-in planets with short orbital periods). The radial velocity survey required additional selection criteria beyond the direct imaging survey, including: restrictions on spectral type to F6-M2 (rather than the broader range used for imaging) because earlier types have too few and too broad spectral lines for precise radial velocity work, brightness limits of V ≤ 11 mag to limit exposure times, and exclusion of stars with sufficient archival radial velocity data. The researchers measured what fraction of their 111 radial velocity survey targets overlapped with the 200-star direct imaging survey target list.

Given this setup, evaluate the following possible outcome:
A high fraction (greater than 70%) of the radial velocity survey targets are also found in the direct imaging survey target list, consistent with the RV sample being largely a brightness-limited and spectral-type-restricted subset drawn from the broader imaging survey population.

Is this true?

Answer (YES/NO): NO